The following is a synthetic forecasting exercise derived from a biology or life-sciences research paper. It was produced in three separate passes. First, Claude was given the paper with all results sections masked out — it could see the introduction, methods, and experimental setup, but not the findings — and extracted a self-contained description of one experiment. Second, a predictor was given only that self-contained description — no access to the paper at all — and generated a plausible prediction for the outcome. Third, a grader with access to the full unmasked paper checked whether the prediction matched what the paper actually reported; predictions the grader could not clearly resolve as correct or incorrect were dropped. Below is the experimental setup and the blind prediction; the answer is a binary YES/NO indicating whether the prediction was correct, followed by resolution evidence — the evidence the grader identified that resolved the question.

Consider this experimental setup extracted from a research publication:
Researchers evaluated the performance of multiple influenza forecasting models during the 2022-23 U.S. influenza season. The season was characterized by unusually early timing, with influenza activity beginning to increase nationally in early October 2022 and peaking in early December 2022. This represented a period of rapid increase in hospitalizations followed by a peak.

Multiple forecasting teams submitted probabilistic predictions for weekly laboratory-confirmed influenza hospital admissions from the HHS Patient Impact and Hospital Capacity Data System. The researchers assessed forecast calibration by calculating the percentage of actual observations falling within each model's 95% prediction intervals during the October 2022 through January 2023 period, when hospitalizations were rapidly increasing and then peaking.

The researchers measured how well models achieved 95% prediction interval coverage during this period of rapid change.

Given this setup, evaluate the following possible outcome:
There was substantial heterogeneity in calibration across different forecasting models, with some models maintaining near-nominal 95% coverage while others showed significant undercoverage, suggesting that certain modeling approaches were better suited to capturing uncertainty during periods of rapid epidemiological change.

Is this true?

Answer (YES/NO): NO